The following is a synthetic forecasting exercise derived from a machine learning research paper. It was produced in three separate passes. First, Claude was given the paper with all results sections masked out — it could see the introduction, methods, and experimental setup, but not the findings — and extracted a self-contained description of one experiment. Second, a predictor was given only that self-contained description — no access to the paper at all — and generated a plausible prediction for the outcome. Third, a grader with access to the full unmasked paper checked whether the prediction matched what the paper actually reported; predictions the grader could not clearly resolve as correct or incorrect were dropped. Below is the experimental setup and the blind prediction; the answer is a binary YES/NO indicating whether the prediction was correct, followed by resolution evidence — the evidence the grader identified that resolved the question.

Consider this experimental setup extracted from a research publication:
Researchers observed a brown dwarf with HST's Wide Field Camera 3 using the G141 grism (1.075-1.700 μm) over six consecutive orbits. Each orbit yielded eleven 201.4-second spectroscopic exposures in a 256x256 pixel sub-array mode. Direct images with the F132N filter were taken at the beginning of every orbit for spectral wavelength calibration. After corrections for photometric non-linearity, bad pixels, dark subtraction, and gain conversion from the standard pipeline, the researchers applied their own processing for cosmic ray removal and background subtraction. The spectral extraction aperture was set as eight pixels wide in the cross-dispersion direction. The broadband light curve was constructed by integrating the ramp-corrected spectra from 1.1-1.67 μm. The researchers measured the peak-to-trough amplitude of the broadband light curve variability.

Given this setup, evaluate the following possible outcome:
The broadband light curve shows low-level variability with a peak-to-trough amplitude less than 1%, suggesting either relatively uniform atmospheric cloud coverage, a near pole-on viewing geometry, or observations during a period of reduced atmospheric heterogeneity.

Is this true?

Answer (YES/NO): NO